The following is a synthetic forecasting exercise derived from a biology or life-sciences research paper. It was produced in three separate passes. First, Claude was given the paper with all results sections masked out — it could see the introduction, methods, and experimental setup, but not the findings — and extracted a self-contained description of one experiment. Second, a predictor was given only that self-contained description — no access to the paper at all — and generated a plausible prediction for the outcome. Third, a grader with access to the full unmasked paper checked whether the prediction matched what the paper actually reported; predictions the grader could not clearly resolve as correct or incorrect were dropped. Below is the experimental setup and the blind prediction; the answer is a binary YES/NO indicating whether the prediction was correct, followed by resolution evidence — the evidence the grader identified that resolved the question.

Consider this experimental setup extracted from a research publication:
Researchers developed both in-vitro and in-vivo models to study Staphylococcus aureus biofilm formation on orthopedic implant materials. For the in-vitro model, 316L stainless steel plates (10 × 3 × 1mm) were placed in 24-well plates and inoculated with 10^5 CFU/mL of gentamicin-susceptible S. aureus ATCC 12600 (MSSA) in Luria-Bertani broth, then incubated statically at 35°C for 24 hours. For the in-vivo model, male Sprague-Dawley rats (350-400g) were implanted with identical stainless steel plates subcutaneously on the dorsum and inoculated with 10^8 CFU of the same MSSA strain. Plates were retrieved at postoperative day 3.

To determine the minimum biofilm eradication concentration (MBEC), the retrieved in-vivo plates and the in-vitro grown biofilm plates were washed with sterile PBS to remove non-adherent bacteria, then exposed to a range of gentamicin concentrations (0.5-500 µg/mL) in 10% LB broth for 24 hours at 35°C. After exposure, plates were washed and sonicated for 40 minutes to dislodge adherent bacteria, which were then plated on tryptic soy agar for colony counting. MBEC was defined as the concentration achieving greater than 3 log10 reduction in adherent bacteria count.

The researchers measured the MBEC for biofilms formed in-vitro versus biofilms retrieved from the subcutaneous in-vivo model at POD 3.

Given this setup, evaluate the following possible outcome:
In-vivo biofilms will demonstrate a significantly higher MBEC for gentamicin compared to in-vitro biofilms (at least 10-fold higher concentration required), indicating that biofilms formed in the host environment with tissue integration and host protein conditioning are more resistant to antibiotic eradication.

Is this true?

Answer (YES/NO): NO